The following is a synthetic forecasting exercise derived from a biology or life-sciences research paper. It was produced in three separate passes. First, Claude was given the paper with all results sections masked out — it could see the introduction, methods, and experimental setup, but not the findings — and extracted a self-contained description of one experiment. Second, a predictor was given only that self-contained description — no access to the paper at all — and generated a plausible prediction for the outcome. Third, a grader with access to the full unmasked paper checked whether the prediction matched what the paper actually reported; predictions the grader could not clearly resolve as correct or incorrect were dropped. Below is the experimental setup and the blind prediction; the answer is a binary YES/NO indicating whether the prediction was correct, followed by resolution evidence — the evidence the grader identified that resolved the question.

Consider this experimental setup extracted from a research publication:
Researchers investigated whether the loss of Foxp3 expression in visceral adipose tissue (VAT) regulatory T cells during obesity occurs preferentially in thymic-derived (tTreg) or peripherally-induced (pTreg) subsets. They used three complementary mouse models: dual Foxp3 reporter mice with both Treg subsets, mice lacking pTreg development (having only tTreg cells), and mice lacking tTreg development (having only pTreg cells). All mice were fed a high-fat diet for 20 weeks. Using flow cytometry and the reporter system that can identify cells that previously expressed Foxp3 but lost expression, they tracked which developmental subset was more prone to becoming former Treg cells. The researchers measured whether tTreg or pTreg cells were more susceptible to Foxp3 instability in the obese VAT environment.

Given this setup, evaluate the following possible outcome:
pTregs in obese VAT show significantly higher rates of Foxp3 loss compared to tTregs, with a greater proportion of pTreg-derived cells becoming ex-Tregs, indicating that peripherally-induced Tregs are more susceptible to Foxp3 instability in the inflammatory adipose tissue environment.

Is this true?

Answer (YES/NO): NO